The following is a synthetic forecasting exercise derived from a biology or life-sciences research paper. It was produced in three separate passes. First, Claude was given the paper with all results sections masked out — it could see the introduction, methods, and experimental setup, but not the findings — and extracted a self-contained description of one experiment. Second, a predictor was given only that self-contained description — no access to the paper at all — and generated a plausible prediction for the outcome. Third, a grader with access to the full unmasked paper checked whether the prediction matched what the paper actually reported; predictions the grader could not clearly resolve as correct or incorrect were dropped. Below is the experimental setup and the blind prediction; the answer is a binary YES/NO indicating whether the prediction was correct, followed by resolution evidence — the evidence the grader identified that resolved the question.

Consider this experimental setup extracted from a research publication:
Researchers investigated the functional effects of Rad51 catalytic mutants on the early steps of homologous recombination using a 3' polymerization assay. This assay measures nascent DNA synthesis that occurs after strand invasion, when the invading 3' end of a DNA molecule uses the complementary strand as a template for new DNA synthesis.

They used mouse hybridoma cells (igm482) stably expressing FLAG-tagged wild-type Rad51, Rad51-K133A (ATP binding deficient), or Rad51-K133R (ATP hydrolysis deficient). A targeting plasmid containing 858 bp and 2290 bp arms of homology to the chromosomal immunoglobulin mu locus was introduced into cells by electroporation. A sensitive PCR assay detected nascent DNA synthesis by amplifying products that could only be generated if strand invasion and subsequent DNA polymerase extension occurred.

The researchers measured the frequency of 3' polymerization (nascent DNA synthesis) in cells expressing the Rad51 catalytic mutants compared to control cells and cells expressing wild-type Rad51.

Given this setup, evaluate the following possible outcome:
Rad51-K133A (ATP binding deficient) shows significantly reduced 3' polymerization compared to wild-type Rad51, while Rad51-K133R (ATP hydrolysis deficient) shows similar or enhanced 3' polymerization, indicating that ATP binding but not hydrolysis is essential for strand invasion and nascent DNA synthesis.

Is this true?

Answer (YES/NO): NO